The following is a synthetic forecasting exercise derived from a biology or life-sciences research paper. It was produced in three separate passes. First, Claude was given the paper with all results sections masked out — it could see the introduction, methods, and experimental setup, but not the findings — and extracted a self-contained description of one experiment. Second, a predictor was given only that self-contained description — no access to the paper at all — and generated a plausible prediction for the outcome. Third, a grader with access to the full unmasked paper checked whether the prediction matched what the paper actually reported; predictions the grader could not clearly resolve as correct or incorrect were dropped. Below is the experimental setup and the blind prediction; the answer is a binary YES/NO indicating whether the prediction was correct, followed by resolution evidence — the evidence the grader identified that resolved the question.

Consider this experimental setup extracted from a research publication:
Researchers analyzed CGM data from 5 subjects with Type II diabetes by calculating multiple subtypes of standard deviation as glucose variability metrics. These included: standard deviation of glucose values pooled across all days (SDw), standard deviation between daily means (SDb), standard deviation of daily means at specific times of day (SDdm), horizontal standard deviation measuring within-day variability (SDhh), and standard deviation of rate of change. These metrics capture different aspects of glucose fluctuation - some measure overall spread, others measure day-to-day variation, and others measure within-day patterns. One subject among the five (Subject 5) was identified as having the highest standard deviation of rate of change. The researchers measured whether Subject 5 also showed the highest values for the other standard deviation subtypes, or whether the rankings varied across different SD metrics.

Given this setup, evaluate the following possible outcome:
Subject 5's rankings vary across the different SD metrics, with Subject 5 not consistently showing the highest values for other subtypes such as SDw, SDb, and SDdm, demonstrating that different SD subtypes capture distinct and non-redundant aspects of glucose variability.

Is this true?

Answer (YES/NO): NO